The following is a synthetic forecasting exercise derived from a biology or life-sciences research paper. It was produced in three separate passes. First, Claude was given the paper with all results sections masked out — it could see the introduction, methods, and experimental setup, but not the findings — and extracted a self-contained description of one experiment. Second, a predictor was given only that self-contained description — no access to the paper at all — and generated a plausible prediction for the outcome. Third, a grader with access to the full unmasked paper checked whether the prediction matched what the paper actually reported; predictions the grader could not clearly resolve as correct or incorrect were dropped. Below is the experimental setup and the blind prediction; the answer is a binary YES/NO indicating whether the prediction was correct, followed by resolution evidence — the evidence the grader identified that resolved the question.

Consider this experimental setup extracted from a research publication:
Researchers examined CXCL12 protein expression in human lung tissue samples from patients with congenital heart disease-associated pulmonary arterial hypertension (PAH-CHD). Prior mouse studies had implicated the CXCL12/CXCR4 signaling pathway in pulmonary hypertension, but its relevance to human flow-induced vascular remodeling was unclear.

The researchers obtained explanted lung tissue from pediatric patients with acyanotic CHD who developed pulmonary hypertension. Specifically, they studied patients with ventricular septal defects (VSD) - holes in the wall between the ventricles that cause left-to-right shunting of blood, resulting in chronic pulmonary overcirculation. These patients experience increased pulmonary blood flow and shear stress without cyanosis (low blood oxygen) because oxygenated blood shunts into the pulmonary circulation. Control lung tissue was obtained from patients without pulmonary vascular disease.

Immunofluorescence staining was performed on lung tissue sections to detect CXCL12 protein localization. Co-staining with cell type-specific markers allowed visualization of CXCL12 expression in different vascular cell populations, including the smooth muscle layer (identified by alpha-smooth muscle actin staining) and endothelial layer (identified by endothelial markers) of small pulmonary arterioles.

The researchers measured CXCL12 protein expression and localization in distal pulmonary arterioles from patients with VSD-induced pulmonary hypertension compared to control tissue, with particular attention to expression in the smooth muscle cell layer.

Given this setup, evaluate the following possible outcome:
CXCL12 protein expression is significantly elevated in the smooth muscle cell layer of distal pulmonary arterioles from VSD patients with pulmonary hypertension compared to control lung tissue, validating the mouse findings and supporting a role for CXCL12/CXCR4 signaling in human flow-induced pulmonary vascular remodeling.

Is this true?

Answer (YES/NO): YES